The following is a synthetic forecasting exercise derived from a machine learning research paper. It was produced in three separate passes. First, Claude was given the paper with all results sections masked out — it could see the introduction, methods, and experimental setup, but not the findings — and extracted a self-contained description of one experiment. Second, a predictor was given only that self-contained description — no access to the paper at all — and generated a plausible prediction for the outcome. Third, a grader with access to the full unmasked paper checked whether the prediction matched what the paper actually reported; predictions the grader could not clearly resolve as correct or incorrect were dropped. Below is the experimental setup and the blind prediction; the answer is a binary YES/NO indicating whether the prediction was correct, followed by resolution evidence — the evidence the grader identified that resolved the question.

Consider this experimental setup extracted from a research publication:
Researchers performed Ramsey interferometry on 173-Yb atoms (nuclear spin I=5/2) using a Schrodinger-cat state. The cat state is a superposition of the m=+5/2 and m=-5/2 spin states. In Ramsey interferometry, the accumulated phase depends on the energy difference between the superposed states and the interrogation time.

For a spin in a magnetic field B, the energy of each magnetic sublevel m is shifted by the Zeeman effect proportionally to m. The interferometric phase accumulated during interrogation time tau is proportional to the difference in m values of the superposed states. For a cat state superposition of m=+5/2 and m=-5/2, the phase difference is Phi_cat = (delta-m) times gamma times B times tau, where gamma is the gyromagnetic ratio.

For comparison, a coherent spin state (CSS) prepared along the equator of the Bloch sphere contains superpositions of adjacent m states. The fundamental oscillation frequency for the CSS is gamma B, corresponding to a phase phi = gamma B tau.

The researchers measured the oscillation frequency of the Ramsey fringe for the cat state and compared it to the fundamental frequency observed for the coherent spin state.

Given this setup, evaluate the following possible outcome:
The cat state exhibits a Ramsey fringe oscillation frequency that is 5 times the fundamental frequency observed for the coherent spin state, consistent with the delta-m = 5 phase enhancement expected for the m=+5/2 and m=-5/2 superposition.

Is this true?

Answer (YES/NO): YES